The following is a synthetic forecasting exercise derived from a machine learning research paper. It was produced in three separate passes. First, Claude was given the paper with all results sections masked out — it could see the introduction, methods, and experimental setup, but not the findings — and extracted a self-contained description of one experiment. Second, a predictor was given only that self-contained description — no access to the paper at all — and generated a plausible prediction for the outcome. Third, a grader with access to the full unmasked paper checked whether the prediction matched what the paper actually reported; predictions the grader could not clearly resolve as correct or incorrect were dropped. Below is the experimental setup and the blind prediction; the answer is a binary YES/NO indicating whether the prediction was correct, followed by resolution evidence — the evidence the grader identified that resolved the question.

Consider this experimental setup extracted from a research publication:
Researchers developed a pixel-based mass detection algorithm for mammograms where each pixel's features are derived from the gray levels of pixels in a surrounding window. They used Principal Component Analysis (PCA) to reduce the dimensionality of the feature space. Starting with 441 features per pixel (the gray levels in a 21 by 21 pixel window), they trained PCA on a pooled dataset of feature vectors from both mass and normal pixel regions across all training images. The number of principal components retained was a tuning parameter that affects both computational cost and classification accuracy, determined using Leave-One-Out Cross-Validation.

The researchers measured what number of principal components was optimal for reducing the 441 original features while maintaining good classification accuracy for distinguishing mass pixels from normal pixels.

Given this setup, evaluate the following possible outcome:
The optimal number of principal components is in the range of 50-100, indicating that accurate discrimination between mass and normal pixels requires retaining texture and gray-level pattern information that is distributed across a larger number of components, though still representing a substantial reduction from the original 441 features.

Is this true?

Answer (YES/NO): NO